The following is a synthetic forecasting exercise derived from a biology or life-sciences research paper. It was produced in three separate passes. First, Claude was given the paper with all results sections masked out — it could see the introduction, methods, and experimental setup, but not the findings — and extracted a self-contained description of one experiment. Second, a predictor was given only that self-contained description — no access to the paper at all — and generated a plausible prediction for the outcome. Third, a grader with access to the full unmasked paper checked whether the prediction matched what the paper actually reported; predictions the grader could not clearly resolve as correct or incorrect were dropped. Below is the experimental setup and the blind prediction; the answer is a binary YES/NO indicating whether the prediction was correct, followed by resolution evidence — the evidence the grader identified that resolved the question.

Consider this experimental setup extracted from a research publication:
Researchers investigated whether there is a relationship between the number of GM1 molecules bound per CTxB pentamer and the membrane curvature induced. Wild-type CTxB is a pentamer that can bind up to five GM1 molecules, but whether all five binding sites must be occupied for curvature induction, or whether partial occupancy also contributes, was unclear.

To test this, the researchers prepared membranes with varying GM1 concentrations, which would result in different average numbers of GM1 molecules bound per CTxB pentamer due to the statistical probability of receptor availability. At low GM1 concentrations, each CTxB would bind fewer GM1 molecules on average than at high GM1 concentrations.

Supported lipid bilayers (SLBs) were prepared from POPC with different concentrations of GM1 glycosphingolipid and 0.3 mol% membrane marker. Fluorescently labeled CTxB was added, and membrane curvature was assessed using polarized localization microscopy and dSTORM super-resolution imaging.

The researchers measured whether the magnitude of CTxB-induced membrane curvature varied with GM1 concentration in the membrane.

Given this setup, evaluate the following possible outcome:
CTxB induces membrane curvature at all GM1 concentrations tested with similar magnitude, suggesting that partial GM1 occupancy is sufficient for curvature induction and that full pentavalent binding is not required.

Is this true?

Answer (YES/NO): NO